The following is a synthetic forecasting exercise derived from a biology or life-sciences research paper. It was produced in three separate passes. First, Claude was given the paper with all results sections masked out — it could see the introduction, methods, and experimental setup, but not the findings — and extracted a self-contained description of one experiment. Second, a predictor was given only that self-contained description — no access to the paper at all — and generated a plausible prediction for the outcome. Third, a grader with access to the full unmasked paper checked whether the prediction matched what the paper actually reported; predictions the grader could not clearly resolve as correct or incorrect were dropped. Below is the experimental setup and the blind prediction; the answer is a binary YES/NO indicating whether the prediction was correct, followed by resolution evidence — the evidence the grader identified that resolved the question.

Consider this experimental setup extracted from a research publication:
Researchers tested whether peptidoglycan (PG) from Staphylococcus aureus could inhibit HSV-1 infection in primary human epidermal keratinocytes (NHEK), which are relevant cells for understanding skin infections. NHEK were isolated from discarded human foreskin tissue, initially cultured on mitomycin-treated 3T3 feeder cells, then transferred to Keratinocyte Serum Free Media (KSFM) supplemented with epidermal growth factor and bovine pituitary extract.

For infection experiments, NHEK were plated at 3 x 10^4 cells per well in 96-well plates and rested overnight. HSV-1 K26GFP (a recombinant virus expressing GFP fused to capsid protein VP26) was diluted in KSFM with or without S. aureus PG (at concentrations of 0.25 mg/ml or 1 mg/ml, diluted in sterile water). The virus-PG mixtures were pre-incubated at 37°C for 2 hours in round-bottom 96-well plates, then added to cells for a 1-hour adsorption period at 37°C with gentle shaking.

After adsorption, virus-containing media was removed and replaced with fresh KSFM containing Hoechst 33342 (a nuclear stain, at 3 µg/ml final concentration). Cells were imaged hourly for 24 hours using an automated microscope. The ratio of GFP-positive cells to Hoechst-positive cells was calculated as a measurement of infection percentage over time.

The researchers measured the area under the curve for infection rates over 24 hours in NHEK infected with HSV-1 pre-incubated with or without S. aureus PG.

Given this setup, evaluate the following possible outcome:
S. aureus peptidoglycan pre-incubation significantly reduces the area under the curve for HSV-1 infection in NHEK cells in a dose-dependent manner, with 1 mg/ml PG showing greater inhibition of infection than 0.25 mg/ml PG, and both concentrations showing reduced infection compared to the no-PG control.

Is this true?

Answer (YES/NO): NO